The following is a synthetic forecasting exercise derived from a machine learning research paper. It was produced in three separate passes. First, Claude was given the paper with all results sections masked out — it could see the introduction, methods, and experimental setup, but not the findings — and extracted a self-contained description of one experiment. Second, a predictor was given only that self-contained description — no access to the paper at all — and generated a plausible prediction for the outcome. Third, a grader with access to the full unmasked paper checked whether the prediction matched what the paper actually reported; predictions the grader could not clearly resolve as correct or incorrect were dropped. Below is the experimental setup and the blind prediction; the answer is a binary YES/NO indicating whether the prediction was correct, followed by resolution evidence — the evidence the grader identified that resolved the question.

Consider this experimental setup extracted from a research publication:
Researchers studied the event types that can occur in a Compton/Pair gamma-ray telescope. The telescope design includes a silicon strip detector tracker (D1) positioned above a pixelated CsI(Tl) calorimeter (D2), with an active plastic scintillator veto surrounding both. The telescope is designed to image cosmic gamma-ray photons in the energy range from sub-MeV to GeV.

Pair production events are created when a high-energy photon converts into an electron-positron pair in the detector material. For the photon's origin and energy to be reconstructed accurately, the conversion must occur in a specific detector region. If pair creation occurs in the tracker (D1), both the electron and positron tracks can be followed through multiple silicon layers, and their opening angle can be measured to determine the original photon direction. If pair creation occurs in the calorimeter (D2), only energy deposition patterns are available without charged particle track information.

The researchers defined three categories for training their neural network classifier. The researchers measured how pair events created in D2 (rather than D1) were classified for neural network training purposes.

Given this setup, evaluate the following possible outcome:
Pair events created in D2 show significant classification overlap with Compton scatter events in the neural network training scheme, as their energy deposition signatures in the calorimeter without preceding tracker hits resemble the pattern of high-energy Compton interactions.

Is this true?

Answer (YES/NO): NO